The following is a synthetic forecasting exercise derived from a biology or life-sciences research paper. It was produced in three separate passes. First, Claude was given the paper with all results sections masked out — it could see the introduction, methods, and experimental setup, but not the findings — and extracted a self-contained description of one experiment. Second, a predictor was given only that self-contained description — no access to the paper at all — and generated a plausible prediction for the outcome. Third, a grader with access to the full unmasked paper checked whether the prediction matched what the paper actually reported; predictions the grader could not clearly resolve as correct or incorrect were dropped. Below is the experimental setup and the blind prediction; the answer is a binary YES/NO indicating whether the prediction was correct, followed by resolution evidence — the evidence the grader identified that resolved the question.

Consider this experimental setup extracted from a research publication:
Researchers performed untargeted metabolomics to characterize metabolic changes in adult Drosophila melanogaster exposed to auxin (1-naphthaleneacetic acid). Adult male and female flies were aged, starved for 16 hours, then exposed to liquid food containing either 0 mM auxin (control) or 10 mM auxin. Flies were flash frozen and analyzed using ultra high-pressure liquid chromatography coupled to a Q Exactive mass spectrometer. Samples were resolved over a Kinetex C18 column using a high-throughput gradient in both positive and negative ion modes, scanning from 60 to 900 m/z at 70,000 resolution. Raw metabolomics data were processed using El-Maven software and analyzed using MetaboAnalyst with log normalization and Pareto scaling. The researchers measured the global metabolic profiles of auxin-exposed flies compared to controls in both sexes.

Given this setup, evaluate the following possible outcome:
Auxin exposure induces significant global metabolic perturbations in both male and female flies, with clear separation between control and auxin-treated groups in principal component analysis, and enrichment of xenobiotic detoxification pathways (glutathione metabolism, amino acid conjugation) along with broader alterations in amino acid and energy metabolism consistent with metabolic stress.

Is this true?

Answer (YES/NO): NO